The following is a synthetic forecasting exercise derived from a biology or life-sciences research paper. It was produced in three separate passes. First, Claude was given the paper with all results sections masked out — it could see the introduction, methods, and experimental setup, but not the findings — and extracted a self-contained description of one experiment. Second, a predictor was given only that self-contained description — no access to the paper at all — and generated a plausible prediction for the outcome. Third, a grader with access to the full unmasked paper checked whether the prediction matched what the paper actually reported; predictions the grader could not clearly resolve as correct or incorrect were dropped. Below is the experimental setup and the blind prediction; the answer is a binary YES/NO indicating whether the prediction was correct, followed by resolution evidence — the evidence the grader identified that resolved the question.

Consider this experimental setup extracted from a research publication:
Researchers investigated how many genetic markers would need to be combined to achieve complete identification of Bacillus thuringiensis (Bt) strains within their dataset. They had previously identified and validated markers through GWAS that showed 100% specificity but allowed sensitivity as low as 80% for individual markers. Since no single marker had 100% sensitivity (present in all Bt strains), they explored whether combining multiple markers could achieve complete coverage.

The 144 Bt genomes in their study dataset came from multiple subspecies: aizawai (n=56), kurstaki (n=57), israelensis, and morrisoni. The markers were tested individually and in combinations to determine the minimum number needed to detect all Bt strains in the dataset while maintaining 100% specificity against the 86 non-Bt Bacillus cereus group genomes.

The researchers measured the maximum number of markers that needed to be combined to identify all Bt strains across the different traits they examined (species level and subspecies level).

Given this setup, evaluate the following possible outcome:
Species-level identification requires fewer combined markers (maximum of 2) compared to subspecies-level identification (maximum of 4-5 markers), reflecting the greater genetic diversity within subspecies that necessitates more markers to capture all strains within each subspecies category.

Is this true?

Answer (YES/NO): NO